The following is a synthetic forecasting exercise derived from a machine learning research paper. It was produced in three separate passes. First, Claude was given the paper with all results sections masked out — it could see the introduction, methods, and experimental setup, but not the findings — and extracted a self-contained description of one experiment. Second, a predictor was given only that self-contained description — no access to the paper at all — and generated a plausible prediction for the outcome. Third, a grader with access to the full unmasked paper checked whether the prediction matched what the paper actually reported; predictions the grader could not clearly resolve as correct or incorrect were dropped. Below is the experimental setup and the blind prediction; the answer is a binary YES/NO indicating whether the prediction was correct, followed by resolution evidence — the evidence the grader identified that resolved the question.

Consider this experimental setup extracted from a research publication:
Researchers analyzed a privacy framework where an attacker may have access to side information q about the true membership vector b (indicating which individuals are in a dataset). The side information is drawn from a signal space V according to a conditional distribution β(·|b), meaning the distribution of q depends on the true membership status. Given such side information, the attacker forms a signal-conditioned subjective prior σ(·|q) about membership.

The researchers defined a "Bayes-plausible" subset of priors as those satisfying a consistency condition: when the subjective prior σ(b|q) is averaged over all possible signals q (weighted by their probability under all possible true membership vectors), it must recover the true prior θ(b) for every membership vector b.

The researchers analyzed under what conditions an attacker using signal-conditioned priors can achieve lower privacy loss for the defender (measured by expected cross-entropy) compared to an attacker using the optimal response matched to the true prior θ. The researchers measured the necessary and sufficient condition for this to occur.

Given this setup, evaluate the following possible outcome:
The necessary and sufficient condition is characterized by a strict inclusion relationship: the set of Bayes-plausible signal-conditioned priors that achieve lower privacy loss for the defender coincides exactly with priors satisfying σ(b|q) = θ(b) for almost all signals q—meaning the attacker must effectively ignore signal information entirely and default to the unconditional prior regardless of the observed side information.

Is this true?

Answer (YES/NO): NO